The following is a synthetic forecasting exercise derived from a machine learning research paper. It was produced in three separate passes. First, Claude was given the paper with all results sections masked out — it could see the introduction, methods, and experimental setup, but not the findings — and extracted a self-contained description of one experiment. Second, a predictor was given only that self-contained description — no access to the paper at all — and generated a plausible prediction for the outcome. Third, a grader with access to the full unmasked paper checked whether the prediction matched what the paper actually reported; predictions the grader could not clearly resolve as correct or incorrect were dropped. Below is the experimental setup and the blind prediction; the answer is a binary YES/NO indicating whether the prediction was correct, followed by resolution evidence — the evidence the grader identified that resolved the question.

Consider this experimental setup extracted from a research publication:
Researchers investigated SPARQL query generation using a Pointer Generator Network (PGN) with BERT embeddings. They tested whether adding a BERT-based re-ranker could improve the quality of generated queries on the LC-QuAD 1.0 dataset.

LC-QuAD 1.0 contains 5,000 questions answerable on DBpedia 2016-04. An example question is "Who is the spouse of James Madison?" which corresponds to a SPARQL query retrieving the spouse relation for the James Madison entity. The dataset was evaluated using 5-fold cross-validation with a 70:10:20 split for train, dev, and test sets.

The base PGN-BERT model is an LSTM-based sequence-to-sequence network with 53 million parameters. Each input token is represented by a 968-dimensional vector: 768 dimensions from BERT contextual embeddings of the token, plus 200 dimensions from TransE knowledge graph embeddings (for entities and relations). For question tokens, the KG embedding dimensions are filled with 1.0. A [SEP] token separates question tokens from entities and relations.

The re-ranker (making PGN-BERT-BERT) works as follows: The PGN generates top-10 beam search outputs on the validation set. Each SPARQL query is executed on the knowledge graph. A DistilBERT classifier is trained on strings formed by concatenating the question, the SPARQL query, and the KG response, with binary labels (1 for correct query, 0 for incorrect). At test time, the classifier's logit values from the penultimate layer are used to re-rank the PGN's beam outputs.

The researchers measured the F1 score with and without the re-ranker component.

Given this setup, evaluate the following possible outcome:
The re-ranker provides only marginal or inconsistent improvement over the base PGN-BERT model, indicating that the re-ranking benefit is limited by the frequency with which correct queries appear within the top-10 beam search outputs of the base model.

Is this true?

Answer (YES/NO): NO